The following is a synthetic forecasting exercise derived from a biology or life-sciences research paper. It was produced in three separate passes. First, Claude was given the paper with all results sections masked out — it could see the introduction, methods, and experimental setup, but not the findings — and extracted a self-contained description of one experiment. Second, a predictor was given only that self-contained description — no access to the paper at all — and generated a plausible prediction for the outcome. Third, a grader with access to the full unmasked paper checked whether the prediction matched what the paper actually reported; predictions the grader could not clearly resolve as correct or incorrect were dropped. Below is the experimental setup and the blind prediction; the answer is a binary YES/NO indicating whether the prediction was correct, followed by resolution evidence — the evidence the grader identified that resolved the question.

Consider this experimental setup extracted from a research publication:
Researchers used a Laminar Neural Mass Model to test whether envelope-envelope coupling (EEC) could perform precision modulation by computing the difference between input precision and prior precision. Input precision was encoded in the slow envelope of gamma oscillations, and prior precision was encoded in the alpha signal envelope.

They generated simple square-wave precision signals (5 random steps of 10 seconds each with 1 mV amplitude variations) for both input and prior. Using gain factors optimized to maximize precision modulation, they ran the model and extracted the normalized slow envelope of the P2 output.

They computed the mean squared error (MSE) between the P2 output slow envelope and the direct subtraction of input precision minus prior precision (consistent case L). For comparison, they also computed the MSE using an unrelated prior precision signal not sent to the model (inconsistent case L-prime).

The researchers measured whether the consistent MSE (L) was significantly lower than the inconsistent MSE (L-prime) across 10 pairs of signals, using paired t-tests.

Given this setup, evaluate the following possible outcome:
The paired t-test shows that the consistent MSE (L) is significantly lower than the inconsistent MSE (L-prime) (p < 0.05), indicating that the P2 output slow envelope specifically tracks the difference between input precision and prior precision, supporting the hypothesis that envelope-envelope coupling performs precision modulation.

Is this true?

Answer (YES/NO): YES